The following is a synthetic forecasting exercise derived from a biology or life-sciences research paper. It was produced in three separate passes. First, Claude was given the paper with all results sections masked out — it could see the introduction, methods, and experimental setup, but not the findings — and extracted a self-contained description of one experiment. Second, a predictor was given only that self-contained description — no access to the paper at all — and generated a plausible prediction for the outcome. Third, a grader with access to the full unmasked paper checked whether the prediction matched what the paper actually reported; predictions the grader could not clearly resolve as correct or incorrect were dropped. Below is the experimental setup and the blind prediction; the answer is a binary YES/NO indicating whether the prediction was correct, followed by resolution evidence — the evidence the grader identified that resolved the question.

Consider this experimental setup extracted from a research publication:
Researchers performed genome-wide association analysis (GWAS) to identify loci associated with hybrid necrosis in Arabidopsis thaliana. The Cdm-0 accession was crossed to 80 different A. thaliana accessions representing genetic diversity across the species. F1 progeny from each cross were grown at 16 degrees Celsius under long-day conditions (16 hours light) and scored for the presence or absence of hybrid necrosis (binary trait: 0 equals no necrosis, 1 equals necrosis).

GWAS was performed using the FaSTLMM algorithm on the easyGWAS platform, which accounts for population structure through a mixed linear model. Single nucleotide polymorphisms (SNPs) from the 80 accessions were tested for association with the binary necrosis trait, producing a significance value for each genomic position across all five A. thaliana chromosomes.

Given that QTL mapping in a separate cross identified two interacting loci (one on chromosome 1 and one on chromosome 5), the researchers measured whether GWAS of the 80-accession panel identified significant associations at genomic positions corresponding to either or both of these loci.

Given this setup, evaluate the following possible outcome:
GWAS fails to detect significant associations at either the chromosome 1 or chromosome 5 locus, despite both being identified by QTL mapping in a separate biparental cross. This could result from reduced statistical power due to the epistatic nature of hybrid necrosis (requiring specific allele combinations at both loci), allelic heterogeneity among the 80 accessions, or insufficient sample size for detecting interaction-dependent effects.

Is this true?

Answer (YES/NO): NO